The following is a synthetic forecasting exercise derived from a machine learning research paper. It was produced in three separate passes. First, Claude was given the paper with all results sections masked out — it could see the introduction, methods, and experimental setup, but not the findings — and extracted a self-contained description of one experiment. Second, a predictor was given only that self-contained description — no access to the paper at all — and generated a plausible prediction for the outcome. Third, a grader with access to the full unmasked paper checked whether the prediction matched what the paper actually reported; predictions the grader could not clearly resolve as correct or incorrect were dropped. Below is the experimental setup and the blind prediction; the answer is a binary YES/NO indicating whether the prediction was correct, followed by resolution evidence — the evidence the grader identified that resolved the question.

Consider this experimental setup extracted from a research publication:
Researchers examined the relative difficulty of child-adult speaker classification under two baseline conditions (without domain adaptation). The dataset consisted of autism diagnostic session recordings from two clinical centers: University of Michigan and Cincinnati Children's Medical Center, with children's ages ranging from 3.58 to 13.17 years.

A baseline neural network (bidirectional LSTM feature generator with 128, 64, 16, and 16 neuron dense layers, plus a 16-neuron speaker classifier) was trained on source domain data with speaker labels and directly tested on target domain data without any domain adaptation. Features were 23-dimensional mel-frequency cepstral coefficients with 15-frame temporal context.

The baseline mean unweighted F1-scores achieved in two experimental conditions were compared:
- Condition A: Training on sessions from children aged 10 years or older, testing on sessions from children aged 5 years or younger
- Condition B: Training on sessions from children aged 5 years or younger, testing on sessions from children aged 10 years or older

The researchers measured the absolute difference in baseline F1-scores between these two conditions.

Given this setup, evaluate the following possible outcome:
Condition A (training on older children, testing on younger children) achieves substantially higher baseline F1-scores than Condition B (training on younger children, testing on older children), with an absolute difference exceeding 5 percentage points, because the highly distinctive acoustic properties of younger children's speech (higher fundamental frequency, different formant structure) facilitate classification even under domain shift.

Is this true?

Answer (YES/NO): YES